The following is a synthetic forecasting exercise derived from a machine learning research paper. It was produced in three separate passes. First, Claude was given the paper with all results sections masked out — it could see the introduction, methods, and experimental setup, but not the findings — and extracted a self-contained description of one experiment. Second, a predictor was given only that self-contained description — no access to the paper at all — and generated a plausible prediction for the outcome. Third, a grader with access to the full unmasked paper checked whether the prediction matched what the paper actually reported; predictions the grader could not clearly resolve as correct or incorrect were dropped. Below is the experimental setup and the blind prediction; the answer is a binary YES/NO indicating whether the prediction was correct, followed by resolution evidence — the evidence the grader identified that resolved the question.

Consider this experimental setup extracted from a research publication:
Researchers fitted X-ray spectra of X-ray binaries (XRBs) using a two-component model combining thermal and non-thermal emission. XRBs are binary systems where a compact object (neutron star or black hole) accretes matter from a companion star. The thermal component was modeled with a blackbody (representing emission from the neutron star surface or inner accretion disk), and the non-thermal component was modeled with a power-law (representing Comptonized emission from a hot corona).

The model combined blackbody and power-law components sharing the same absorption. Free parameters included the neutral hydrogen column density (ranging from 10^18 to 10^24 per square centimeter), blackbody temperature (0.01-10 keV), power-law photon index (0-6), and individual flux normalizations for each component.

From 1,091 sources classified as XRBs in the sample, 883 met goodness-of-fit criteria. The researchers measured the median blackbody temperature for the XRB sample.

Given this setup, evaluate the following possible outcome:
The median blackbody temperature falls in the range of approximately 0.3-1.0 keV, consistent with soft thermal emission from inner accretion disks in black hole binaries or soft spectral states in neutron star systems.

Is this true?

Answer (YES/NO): NO